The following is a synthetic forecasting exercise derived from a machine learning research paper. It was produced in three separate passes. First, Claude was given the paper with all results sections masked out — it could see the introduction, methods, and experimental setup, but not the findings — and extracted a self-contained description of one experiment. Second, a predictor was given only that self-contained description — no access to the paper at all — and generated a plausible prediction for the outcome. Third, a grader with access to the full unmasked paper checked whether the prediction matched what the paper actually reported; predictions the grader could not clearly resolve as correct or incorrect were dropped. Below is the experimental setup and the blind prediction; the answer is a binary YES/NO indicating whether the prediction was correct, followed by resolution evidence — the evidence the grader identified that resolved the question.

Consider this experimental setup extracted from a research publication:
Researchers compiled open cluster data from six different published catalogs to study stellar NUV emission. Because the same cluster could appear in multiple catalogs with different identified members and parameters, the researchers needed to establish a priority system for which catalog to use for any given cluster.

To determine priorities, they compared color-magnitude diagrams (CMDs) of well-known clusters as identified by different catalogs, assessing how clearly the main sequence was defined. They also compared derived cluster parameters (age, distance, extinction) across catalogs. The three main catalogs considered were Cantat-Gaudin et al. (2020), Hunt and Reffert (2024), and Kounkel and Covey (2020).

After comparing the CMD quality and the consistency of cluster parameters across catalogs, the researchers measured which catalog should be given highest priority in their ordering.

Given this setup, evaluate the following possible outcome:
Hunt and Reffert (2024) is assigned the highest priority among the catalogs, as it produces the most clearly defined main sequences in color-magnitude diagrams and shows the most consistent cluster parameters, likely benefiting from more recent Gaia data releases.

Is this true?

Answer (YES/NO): NO